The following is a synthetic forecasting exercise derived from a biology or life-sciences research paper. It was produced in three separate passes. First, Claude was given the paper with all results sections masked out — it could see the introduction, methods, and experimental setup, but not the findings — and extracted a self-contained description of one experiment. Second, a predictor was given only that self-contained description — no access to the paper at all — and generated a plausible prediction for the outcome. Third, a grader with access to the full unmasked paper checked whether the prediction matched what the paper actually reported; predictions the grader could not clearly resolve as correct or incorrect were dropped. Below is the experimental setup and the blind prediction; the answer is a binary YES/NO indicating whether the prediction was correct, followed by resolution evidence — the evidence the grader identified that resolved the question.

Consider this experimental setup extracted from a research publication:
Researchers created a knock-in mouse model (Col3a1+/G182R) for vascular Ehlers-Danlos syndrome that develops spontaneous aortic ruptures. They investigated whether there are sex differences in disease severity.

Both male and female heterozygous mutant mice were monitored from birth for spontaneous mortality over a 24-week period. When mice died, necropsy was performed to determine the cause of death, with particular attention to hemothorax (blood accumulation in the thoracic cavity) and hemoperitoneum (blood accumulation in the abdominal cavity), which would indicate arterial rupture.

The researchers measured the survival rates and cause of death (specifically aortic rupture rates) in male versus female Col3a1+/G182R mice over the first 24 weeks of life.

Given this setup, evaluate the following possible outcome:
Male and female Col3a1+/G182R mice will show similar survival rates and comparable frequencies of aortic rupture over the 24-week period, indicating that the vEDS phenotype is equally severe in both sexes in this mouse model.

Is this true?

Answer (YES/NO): NO